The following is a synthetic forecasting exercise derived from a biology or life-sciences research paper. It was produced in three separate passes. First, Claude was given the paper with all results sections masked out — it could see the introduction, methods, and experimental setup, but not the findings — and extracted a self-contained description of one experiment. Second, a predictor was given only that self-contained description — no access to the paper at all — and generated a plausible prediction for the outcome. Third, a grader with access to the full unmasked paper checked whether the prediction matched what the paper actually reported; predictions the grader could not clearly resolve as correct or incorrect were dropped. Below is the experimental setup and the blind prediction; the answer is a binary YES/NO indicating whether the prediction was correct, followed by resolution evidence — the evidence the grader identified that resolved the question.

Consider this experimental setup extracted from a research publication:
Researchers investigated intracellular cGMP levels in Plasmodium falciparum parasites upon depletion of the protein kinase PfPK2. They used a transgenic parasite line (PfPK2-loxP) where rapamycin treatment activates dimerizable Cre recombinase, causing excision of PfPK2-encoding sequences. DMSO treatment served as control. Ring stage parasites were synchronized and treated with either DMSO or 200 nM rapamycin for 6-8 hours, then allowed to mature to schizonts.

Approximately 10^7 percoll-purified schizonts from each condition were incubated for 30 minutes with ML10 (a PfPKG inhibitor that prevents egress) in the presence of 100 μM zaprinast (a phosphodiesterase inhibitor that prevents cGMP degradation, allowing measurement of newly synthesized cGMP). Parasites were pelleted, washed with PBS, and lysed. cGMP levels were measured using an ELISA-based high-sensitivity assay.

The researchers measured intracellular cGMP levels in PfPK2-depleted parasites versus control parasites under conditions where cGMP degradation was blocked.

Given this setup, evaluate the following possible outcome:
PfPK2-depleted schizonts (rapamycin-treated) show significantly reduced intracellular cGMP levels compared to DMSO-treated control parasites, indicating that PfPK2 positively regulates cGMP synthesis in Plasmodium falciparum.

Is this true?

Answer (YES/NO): YES